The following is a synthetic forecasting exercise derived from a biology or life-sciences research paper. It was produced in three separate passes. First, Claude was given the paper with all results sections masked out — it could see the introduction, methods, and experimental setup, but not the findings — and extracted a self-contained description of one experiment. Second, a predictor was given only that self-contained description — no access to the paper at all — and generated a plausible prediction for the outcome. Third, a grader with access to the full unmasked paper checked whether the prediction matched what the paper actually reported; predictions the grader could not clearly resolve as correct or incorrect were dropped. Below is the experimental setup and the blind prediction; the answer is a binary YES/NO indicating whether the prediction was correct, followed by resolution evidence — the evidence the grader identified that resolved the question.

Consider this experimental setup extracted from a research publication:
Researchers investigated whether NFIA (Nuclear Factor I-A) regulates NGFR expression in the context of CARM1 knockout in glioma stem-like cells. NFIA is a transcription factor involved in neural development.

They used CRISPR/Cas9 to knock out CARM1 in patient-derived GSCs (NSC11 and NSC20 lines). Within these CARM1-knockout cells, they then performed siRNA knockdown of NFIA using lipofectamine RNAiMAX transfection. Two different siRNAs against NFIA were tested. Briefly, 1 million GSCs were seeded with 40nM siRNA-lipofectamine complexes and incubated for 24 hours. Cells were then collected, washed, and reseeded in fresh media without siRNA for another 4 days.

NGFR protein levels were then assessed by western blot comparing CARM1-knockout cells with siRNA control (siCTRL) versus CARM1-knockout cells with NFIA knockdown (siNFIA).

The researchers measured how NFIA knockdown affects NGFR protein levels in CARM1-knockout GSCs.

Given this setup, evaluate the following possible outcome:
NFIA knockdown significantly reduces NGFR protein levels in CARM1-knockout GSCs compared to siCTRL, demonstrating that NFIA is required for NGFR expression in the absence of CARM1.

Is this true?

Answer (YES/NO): NO